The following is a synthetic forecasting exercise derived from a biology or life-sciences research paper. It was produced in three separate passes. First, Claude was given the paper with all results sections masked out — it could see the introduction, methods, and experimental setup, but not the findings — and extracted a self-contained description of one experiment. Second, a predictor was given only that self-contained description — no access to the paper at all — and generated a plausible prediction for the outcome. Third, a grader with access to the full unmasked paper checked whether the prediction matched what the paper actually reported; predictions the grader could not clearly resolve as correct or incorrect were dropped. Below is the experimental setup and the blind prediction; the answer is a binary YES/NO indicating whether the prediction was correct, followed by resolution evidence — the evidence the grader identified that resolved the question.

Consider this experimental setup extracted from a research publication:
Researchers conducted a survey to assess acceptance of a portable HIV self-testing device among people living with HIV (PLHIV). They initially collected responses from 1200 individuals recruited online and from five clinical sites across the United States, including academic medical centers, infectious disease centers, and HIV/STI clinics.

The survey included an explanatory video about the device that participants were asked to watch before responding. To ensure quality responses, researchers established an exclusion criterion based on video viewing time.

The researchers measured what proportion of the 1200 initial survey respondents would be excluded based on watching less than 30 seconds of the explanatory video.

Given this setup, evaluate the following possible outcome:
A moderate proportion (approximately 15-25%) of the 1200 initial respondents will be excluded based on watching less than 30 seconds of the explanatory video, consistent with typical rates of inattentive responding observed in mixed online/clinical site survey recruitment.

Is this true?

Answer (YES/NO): NO